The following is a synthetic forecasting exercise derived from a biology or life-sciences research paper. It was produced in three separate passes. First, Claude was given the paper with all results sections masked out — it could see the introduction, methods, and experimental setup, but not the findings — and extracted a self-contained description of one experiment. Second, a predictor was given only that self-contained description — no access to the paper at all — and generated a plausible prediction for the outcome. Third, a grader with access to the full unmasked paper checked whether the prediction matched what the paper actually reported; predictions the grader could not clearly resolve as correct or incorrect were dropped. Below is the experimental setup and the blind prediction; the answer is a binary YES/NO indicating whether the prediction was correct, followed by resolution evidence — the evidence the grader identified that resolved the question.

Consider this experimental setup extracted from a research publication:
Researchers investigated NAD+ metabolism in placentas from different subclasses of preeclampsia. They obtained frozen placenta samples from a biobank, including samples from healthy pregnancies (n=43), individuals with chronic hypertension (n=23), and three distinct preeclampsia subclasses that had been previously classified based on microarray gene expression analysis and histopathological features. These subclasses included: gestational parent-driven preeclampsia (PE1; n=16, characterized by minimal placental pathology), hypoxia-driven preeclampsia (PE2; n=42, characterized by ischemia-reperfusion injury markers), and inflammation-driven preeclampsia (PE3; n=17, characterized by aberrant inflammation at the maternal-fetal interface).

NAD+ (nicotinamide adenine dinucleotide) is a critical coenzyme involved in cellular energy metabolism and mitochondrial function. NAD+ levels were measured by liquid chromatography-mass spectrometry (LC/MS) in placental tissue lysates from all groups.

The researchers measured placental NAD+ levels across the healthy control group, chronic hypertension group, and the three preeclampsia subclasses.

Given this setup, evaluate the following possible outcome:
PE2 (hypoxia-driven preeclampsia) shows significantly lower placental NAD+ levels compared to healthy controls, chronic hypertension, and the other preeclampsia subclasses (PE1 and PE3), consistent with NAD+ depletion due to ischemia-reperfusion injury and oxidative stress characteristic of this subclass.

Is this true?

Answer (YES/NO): NO